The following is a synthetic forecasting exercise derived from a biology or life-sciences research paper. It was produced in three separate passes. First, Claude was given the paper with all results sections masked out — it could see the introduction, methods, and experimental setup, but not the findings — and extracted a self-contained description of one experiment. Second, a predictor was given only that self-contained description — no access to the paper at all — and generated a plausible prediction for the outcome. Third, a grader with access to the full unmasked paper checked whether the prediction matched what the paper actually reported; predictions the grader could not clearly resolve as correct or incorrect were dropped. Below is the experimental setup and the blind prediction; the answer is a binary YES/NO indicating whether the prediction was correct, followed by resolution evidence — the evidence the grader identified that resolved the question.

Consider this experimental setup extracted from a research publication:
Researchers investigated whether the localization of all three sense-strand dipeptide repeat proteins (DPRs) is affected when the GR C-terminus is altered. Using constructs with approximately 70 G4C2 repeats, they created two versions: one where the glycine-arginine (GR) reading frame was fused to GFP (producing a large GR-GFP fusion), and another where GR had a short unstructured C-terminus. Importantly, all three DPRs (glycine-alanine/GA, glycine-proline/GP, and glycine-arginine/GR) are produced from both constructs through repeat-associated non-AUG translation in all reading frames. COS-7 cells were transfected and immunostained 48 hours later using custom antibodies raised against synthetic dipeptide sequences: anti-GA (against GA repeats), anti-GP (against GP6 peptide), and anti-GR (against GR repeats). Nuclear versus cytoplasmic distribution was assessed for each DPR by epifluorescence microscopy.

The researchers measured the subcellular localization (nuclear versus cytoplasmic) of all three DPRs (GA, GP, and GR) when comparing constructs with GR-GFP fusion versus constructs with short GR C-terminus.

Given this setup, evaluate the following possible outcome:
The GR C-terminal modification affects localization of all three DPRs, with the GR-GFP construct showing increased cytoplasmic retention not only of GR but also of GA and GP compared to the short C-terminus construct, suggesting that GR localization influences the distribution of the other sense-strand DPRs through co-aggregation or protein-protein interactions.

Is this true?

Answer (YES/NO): YES